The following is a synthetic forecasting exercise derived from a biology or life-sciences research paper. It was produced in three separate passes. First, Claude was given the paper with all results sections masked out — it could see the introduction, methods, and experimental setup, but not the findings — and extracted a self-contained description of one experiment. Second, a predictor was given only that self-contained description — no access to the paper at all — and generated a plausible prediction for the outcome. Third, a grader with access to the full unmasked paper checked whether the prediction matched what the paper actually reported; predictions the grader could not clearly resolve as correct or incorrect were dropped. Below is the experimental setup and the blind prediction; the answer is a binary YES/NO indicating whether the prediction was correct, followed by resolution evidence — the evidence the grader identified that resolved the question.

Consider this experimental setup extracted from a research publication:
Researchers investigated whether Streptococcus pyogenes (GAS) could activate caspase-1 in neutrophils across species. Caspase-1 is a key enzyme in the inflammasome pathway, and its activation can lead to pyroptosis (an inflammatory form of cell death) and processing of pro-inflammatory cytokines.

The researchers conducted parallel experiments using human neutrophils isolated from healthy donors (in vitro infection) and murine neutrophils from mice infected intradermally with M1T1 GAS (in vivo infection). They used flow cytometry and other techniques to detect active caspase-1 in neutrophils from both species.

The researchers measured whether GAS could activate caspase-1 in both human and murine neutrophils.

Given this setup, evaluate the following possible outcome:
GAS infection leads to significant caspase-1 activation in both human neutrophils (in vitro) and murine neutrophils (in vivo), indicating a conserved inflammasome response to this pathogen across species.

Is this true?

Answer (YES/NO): YES